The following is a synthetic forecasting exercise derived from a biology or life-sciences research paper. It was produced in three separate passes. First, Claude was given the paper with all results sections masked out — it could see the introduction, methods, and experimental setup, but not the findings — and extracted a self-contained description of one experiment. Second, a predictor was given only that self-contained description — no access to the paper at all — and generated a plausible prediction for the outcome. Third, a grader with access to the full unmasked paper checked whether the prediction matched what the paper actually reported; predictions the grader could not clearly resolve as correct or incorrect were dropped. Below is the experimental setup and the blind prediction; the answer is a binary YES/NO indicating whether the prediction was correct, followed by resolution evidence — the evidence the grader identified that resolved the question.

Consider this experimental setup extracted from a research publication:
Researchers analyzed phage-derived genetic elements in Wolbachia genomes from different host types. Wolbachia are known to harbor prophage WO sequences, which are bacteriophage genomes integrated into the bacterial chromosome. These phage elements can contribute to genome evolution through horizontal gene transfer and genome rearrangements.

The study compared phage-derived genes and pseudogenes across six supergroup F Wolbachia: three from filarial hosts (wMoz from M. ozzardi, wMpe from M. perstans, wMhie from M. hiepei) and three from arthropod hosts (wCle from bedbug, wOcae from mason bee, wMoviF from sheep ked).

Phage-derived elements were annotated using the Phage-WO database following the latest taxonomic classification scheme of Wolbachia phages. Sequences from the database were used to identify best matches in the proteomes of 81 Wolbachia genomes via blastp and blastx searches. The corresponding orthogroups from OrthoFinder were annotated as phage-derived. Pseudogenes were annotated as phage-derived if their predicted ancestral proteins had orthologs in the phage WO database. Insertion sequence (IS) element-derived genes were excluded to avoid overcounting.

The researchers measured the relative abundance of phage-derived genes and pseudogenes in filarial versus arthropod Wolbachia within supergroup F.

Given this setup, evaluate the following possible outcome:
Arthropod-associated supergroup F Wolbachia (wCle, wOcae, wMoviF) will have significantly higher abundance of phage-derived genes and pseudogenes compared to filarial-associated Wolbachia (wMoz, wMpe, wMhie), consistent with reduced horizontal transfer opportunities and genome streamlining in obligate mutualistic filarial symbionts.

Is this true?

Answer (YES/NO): NO